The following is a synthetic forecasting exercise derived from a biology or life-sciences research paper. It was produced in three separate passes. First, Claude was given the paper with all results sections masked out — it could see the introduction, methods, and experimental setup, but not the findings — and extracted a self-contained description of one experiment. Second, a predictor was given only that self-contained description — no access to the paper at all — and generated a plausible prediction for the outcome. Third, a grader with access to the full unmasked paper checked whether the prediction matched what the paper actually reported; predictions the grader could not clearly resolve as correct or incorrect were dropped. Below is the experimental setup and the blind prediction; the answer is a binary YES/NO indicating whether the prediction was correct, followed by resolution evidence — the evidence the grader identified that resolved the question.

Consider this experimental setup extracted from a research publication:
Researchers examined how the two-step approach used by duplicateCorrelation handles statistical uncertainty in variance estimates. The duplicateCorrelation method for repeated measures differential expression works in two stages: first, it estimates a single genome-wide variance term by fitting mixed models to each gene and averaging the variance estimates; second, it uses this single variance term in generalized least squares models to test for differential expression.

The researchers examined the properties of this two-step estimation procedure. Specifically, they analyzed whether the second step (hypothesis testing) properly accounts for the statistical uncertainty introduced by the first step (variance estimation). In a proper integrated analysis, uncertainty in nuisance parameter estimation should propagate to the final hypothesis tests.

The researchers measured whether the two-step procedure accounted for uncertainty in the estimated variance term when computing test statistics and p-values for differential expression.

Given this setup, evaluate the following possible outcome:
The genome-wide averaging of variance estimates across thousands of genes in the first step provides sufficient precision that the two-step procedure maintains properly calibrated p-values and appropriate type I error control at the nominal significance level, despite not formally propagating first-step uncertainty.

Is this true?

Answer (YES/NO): NO